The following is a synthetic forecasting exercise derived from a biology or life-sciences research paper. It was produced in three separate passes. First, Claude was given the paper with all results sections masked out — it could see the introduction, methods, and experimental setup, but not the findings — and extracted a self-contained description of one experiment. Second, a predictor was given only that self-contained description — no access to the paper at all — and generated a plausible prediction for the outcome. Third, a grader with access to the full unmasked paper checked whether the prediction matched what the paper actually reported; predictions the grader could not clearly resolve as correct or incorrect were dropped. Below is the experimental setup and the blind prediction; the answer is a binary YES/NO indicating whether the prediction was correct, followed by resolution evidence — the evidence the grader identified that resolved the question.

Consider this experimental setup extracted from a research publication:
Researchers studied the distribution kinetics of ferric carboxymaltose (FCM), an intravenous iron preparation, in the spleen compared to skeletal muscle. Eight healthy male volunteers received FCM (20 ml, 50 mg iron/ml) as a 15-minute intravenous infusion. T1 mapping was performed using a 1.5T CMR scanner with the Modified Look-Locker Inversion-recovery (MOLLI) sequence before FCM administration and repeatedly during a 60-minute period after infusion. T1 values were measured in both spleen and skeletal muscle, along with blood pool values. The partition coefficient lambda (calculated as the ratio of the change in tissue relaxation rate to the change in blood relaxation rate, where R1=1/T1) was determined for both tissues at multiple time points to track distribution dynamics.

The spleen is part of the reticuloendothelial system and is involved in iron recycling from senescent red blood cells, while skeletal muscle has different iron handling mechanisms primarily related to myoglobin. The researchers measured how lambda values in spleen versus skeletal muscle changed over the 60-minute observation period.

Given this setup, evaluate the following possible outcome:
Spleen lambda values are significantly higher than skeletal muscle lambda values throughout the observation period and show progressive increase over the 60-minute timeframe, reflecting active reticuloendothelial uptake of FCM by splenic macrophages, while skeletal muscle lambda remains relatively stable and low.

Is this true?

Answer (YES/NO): NO